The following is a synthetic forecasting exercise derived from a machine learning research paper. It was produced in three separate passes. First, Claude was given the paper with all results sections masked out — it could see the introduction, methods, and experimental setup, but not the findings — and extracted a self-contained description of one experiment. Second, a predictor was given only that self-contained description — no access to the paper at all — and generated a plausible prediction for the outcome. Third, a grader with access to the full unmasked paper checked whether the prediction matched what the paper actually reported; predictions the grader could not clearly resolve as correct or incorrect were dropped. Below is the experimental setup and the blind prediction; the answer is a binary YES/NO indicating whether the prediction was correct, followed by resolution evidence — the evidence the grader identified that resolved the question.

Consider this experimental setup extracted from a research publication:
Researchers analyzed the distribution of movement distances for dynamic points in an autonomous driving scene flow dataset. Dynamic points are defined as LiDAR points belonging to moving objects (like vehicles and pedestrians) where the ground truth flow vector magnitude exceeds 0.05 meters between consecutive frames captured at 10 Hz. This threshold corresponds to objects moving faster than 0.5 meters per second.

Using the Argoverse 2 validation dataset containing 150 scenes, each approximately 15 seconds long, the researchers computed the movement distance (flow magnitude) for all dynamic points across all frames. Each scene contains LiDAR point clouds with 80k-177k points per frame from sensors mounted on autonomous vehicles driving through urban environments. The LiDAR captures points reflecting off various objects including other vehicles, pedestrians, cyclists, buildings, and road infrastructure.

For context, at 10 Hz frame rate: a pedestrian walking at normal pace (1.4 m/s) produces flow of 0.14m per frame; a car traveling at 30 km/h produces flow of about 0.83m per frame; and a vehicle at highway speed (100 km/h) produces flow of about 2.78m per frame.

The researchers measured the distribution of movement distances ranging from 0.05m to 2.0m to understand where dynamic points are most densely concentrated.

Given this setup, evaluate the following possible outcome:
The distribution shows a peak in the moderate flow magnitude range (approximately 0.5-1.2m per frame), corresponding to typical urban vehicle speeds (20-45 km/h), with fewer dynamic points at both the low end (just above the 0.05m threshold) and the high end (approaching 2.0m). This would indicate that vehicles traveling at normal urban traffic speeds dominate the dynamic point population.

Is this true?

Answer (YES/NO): NO